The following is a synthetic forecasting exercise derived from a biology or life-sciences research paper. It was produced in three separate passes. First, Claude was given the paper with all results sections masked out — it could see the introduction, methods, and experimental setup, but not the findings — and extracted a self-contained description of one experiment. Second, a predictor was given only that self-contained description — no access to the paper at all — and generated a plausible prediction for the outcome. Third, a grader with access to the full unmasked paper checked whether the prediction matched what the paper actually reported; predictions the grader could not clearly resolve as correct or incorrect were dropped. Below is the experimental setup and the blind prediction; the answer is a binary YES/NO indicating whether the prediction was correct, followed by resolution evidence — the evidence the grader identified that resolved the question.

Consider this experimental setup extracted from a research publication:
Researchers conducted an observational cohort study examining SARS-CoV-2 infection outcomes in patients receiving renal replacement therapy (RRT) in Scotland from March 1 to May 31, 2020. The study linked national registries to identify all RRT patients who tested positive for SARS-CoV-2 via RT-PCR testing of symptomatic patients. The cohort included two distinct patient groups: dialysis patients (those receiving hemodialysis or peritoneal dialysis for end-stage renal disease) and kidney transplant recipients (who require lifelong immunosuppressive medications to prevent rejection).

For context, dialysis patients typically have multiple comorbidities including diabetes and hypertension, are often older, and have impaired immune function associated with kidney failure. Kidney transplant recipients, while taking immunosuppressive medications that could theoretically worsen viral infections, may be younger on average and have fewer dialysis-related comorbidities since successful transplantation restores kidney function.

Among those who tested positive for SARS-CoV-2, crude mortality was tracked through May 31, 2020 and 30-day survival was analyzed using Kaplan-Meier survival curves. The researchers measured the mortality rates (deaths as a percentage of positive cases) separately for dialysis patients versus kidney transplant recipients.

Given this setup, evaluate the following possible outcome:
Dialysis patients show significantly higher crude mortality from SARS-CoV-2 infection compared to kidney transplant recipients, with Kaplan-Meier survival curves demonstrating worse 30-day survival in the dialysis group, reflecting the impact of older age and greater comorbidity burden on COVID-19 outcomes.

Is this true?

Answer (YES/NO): NO